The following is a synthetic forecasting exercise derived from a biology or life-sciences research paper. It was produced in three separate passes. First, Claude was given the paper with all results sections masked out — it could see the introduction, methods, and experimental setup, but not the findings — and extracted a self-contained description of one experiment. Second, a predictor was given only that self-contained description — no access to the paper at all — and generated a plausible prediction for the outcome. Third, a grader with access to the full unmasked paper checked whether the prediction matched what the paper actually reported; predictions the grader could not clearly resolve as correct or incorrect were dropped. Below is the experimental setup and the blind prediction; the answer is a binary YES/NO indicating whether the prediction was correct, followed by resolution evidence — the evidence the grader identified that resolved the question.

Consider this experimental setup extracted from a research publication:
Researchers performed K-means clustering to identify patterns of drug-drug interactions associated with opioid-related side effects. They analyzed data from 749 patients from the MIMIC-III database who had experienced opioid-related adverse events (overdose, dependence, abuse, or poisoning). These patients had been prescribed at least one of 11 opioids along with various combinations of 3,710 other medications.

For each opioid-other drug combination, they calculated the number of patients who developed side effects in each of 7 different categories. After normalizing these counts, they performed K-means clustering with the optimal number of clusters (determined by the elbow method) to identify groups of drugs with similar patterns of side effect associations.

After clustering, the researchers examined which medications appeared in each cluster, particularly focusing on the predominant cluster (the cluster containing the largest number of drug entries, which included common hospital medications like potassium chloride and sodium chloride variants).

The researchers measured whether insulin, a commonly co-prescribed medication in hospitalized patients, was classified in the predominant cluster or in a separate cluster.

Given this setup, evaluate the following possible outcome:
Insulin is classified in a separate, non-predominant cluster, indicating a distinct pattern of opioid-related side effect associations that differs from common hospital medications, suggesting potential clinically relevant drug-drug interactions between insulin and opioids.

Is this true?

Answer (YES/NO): NO